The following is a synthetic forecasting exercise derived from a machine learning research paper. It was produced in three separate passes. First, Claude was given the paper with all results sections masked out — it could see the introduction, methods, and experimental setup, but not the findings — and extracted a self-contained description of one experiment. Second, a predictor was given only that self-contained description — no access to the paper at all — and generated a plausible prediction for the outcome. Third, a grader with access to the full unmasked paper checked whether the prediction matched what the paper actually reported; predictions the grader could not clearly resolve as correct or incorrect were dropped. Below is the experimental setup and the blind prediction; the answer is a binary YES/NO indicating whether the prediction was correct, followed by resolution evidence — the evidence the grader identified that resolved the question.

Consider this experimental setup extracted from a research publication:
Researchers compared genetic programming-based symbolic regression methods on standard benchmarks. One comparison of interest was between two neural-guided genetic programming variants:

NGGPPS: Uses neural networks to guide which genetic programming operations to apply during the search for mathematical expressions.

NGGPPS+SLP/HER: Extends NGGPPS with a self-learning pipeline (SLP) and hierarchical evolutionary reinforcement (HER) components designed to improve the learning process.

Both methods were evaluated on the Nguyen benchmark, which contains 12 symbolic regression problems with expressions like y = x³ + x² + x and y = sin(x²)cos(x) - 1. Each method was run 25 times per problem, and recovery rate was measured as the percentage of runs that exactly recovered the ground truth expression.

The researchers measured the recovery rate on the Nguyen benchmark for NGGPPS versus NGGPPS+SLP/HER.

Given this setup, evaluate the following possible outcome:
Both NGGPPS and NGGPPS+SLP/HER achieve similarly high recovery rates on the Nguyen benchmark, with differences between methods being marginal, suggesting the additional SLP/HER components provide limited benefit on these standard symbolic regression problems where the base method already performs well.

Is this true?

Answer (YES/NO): YES